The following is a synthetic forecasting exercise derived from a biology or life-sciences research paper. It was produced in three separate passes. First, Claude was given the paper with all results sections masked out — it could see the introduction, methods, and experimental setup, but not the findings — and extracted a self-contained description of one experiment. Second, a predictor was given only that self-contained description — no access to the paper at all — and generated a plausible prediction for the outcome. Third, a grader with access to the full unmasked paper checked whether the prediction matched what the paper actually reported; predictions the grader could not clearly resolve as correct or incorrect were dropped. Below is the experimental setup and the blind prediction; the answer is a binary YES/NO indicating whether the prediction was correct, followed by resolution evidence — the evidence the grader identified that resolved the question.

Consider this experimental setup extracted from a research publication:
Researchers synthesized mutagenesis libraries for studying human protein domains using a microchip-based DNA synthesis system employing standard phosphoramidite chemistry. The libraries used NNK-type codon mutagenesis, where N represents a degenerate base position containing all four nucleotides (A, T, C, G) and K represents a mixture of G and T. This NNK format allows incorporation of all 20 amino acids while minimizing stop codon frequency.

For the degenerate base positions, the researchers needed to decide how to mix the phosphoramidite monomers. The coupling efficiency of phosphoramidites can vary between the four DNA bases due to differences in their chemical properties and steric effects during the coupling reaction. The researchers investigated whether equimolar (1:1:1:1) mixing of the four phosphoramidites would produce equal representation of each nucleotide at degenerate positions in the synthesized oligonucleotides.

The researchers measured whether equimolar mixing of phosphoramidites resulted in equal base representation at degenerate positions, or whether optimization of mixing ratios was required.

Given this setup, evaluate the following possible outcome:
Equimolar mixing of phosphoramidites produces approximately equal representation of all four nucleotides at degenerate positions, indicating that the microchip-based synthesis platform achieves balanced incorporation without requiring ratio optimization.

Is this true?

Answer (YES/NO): NO